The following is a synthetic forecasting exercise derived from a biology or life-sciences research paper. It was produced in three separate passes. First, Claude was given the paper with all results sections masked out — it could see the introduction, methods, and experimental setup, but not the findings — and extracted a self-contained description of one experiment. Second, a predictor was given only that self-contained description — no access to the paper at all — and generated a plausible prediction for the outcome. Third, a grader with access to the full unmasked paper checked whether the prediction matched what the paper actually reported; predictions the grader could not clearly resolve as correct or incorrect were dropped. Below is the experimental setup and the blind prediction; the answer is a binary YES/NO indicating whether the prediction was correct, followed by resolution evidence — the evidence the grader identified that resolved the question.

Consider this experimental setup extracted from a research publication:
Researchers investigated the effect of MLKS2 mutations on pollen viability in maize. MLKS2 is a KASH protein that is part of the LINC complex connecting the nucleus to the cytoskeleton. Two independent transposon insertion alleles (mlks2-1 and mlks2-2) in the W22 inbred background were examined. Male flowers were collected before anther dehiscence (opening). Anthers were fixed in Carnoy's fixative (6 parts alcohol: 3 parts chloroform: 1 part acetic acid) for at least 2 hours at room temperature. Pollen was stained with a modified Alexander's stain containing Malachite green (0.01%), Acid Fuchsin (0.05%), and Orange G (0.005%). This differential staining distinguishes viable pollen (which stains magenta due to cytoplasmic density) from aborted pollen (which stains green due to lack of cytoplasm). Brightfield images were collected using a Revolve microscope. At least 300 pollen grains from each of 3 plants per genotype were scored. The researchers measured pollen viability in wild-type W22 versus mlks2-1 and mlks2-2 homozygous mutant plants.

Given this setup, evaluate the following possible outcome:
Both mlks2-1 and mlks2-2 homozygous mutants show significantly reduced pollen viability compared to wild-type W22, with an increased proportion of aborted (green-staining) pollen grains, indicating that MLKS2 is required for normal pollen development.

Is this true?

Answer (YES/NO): YES